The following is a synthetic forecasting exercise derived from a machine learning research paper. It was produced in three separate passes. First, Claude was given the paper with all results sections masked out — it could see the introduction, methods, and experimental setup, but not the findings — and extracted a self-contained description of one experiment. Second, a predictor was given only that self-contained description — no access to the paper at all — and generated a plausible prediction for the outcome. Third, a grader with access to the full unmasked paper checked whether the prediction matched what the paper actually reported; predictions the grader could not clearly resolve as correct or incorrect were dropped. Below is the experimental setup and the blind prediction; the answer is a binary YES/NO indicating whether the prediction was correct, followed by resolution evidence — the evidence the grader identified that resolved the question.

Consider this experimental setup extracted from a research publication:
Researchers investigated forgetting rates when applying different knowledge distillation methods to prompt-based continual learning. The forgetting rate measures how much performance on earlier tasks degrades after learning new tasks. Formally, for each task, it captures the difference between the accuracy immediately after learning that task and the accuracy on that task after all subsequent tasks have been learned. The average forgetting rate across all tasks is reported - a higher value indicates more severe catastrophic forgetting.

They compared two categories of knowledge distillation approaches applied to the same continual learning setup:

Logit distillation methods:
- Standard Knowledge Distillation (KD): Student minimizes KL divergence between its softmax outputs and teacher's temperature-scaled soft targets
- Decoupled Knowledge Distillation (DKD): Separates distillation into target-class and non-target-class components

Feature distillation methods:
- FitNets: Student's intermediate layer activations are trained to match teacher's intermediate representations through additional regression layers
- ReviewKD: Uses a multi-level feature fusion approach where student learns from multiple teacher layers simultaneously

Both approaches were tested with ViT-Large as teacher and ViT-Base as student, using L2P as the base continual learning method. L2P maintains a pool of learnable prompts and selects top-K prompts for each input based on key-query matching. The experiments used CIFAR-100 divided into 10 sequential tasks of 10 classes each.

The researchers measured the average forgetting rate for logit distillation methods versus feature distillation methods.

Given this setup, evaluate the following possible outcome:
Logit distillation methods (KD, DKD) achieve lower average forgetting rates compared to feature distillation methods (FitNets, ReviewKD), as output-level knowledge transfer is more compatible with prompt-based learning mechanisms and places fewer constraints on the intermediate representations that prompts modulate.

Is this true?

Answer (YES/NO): YES